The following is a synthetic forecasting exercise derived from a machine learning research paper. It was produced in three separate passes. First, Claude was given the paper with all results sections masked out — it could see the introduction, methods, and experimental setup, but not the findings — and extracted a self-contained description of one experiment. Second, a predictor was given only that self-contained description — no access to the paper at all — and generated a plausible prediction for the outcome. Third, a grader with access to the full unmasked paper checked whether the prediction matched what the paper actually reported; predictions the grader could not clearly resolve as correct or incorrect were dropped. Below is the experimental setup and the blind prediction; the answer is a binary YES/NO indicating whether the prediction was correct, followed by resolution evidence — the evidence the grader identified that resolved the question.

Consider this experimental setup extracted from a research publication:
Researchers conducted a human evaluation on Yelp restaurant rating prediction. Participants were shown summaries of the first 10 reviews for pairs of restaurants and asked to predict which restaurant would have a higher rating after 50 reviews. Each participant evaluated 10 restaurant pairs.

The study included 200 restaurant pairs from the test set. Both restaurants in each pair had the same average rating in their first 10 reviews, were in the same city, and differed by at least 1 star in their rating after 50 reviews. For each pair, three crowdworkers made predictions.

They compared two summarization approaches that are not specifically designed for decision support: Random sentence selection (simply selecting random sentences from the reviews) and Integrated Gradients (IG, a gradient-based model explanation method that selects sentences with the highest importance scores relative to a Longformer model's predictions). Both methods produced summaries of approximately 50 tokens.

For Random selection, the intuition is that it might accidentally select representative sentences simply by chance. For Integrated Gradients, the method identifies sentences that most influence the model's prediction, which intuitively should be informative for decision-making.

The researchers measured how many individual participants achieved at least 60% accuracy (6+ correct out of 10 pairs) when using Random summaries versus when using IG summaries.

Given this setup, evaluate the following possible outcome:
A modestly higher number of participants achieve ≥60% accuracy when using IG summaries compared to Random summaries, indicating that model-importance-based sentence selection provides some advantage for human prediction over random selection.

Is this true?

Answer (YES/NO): NO